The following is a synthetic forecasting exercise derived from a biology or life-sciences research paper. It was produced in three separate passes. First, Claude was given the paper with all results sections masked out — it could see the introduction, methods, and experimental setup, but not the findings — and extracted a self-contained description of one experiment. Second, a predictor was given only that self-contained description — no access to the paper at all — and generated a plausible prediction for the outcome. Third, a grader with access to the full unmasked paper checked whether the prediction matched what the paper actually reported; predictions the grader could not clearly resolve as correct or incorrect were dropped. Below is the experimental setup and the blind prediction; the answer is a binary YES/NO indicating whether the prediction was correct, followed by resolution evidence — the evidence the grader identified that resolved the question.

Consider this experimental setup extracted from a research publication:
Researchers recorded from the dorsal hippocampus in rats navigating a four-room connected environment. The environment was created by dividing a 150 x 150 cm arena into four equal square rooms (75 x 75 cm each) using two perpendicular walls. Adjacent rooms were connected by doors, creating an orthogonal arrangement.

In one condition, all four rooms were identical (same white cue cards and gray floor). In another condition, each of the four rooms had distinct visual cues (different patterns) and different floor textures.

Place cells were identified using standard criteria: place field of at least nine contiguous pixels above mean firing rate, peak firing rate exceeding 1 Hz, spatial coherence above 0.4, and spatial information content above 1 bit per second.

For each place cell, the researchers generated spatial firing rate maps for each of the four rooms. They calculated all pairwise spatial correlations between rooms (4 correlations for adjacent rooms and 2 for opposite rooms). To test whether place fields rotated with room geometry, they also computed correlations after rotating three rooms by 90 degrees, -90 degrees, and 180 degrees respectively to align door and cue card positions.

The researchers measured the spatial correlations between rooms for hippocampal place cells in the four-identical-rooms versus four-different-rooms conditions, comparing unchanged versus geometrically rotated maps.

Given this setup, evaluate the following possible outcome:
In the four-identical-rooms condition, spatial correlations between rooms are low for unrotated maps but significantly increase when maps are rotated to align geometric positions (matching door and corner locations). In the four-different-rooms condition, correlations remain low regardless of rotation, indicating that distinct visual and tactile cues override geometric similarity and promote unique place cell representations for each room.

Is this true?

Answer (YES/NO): NO